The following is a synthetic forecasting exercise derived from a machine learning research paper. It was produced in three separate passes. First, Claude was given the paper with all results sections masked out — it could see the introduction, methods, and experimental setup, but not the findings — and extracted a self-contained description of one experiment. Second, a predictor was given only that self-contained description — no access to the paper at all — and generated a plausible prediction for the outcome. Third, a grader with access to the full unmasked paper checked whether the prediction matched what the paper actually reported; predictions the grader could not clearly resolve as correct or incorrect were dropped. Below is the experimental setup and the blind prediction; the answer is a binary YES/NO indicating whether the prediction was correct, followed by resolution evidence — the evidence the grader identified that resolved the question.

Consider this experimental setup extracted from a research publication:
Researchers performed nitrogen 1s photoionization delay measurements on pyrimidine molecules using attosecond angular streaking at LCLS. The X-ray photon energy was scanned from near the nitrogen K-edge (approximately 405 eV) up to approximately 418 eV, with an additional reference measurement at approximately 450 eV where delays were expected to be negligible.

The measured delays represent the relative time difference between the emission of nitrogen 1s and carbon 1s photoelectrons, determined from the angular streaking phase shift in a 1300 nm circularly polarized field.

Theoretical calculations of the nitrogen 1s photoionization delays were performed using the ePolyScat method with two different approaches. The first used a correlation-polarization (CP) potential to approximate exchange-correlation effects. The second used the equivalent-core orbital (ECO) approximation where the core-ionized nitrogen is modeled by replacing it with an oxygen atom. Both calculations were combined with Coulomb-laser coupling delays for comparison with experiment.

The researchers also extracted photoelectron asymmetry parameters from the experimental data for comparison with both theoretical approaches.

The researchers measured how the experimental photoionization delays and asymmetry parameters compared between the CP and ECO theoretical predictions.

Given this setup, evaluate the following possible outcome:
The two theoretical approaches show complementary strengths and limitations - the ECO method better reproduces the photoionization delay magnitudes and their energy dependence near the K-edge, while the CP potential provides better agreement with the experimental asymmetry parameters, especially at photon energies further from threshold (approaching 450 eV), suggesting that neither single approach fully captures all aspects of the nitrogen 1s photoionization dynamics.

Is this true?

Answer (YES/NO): NO